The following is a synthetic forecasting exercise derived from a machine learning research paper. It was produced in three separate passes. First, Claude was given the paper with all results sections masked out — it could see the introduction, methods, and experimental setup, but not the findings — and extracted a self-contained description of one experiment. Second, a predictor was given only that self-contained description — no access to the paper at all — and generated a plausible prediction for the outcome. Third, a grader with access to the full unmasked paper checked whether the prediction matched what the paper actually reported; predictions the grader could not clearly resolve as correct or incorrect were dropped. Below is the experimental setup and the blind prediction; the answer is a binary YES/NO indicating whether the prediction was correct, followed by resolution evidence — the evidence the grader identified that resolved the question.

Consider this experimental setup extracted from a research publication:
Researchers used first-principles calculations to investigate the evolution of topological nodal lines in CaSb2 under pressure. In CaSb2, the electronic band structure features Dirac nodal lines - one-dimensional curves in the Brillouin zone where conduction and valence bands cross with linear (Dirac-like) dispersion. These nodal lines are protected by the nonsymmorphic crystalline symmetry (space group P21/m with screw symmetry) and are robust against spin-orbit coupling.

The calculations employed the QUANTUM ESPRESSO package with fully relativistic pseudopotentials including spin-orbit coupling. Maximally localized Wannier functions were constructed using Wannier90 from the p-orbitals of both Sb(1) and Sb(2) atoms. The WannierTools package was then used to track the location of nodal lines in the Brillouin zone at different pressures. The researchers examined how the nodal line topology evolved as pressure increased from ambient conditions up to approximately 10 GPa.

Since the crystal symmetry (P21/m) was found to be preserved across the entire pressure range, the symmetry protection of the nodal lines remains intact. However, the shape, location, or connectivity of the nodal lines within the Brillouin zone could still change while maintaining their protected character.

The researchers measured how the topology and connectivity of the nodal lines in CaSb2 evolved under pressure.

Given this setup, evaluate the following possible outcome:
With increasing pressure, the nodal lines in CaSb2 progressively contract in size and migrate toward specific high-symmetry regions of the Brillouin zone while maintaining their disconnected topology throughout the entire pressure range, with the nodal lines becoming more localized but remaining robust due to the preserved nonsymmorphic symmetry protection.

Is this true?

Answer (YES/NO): NO